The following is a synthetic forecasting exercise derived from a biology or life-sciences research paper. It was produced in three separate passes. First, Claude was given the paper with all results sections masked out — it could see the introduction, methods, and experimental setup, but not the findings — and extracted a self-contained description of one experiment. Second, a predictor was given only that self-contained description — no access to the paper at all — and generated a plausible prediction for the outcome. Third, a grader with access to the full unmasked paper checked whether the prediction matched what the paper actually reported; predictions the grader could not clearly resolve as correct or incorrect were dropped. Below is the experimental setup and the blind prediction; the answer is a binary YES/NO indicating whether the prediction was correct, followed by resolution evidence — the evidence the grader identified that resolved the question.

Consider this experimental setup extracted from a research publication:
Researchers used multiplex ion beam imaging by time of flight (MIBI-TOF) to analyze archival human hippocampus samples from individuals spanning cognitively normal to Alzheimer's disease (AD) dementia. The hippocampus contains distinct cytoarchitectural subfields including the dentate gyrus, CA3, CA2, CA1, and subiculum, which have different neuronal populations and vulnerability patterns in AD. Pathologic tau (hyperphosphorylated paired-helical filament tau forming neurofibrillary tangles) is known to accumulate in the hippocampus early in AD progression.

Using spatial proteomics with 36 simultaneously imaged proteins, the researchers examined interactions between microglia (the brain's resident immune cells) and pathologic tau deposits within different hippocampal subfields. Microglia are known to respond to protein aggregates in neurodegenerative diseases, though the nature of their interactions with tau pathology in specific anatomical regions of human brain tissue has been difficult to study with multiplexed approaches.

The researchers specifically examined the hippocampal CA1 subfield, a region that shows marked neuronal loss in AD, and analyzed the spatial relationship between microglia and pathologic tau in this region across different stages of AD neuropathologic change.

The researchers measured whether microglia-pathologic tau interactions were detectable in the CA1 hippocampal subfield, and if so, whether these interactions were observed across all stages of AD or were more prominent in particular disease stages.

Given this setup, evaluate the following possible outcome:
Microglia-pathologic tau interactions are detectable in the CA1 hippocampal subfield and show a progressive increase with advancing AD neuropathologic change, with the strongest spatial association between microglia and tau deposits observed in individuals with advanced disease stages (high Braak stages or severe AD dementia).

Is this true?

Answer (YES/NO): YES